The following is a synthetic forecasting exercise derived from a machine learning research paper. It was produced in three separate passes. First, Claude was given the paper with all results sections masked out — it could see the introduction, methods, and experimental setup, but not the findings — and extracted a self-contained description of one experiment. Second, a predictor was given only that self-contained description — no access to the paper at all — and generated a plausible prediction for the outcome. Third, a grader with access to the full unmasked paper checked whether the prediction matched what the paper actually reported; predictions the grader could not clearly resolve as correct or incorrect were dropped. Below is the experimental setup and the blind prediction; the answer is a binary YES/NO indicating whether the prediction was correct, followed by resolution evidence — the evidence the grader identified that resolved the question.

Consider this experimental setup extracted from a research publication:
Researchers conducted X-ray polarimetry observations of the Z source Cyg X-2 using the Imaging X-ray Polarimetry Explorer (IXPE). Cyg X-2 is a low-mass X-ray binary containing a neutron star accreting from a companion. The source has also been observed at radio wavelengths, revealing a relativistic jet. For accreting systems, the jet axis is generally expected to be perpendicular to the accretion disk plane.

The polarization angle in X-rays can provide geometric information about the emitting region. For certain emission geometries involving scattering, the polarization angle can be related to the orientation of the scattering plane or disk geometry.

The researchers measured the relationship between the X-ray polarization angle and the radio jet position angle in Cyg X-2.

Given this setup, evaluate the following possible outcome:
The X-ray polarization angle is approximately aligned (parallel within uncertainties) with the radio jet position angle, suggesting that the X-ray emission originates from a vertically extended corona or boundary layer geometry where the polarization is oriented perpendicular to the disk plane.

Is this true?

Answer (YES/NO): YES